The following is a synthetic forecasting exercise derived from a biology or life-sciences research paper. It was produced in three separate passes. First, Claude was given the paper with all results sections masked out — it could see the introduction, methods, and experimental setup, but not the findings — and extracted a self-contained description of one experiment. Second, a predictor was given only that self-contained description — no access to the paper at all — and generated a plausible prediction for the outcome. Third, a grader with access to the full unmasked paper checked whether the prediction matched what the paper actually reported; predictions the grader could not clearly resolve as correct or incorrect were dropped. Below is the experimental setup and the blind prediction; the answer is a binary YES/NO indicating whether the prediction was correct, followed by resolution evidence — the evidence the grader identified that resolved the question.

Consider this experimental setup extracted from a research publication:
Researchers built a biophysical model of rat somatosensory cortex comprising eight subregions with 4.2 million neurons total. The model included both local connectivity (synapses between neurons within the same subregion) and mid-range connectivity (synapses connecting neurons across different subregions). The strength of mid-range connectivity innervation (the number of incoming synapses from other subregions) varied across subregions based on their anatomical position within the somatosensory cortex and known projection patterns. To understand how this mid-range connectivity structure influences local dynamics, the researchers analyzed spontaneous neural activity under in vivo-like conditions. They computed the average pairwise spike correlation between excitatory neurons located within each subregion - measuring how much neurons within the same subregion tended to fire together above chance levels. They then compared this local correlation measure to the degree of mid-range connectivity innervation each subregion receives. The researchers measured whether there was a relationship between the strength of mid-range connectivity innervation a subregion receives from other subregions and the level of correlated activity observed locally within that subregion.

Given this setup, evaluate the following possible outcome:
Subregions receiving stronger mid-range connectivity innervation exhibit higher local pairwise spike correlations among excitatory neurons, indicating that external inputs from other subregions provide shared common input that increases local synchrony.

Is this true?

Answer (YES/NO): YES